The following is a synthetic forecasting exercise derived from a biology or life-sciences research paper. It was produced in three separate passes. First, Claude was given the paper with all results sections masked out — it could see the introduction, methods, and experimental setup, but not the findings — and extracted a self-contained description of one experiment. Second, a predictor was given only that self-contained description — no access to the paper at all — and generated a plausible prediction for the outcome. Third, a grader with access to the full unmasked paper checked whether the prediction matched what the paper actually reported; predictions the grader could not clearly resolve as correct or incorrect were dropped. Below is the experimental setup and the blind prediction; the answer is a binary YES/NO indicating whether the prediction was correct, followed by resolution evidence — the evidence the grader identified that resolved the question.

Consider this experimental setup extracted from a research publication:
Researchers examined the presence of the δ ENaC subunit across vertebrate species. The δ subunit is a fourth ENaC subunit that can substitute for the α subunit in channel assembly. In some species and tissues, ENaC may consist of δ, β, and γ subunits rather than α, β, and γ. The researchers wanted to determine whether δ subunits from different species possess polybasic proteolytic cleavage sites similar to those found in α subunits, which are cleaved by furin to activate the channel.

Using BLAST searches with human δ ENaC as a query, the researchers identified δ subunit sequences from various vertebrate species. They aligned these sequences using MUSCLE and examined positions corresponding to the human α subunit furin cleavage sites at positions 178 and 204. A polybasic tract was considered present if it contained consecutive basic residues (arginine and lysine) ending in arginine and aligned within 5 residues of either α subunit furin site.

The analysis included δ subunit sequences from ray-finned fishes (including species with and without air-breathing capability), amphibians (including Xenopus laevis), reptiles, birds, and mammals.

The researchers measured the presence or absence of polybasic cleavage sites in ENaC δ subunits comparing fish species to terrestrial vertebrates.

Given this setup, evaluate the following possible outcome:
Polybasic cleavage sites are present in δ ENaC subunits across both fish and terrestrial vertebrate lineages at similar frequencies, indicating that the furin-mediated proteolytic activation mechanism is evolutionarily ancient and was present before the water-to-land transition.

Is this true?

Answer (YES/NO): NO